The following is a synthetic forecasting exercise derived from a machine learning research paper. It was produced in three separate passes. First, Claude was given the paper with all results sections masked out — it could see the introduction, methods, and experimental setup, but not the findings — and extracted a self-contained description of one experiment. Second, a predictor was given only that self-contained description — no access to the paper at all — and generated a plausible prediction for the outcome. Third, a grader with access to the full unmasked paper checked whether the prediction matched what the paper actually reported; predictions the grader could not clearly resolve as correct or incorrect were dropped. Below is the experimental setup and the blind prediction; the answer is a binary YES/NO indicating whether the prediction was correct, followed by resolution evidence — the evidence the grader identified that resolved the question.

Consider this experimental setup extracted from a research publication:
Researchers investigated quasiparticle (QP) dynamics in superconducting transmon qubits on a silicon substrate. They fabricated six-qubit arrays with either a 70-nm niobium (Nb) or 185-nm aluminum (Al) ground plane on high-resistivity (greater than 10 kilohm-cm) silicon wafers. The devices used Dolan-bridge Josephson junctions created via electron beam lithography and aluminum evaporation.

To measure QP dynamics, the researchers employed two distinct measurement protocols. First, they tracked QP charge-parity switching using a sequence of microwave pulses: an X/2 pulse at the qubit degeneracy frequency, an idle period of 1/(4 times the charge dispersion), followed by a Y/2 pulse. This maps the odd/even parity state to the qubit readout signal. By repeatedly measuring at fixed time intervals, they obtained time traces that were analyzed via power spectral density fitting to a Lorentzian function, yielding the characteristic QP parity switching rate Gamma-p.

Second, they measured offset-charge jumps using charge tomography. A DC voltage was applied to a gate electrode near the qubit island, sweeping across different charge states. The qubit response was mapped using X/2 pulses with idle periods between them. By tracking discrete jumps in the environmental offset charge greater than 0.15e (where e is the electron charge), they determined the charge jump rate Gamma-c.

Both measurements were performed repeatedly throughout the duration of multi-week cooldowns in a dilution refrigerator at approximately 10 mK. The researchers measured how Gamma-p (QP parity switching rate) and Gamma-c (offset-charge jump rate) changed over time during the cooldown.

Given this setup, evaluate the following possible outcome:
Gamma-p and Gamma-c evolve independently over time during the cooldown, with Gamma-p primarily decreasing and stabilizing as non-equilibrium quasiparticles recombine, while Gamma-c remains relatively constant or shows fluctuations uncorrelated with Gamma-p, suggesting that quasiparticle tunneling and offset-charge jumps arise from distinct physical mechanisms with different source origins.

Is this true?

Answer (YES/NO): NO